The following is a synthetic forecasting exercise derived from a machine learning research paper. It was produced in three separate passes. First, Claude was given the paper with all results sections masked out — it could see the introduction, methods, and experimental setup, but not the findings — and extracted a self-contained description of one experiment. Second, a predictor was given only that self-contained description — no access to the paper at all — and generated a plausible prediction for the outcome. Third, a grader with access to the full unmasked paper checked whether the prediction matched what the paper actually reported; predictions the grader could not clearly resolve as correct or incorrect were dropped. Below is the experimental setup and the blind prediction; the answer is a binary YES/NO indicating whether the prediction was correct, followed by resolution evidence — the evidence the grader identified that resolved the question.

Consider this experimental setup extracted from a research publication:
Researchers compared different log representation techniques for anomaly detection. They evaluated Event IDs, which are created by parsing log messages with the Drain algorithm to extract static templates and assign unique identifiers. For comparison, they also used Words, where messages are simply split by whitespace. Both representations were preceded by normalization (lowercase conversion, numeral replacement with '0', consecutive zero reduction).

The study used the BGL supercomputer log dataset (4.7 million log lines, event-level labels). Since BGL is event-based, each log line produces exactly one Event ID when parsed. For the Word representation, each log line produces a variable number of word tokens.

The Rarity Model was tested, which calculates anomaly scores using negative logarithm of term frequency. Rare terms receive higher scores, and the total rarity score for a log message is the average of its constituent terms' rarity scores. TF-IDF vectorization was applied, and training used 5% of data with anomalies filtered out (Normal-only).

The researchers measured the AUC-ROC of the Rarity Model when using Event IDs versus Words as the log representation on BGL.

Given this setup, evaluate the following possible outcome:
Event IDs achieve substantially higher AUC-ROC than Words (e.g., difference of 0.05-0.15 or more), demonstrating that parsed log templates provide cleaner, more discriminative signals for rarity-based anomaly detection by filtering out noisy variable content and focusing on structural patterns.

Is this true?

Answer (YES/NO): NO